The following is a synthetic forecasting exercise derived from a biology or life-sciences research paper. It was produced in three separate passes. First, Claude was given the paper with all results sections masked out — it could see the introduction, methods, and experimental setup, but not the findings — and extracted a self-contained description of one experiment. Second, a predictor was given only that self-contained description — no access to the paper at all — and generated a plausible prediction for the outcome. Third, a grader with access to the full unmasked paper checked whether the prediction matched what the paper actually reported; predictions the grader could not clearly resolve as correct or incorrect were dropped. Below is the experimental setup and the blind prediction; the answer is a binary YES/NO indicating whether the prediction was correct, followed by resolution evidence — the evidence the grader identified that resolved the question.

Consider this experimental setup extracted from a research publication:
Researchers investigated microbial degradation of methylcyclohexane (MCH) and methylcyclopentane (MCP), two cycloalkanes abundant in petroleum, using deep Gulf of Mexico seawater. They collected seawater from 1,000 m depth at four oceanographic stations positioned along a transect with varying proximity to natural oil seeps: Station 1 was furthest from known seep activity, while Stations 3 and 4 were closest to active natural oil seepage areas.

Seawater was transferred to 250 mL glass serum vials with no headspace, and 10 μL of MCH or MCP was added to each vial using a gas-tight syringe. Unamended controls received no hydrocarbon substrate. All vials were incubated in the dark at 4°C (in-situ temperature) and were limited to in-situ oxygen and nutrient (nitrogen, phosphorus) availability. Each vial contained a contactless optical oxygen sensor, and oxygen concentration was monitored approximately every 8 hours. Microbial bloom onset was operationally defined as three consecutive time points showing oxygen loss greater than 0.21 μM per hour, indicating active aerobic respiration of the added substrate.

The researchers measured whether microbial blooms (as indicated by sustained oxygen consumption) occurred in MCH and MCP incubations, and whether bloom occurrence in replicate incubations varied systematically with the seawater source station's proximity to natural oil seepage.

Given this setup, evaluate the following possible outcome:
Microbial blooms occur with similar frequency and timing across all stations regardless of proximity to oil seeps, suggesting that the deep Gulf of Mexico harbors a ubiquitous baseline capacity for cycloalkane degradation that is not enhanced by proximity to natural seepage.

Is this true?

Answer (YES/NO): NO